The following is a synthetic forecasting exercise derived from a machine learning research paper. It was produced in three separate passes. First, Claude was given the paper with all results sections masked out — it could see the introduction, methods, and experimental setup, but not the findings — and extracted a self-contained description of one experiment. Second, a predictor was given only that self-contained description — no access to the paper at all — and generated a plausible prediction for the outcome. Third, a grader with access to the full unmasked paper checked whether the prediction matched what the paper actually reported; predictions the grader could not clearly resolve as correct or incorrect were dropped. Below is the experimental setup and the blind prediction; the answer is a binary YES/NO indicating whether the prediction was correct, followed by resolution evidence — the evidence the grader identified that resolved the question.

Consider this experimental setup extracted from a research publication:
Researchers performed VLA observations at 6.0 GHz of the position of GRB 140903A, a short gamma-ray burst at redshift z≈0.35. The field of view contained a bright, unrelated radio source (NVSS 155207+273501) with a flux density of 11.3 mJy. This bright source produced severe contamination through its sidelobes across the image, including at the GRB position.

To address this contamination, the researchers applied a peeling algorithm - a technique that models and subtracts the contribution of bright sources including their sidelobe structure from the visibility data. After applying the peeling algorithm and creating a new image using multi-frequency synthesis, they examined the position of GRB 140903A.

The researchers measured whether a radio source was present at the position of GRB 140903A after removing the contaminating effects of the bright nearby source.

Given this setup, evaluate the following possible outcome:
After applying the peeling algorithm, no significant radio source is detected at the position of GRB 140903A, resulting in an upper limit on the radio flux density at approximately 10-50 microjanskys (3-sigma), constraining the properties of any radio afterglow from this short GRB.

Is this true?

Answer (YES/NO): NO